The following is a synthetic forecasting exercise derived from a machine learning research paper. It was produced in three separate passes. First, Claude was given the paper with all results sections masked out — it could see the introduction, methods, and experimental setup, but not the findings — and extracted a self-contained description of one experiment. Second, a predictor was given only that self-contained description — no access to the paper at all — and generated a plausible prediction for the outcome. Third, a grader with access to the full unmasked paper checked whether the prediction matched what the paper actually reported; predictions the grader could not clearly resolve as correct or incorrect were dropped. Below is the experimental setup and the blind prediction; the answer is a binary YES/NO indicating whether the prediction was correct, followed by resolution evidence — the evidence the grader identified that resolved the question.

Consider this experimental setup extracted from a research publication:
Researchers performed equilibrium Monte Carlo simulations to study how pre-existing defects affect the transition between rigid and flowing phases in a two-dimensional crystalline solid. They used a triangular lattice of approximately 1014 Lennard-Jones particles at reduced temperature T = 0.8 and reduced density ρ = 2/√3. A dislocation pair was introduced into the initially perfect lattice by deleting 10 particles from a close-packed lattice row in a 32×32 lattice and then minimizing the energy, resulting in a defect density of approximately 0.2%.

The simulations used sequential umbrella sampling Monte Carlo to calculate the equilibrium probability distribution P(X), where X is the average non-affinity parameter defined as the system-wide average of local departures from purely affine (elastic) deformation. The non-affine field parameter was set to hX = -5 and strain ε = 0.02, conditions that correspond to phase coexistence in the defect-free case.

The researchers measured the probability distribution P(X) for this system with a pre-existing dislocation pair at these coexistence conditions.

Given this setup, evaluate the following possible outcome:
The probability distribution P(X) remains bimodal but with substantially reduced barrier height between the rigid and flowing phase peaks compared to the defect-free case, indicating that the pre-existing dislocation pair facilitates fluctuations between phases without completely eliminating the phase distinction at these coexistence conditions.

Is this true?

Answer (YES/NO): YES